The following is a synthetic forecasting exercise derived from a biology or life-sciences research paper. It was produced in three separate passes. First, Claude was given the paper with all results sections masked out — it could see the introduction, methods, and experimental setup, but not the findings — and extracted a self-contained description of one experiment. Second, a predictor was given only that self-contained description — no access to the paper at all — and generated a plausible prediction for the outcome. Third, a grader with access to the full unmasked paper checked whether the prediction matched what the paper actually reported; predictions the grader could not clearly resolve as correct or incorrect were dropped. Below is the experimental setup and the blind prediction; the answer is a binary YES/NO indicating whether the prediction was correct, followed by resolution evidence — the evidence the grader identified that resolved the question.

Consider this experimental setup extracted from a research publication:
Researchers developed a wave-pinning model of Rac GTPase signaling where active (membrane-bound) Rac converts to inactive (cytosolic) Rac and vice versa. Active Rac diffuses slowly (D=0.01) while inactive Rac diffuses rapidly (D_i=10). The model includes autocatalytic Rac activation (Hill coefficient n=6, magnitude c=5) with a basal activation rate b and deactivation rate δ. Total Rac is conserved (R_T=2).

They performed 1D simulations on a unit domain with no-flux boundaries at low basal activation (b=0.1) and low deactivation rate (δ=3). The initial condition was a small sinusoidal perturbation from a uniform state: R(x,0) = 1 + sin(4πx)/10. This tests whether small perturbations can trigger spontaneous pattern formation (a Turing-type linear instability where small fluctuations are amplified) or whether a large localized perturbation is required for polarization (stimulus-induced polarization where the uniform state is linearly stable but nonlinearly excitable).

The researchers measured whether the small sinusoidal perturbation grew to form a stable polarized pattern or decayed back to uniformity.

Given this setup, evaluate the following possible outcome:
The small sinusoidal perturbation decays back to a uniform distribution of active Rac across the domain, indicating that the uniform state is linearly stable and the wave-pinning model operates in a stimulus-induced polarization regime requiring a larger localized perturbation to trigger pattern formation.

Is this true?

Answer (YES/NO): NO